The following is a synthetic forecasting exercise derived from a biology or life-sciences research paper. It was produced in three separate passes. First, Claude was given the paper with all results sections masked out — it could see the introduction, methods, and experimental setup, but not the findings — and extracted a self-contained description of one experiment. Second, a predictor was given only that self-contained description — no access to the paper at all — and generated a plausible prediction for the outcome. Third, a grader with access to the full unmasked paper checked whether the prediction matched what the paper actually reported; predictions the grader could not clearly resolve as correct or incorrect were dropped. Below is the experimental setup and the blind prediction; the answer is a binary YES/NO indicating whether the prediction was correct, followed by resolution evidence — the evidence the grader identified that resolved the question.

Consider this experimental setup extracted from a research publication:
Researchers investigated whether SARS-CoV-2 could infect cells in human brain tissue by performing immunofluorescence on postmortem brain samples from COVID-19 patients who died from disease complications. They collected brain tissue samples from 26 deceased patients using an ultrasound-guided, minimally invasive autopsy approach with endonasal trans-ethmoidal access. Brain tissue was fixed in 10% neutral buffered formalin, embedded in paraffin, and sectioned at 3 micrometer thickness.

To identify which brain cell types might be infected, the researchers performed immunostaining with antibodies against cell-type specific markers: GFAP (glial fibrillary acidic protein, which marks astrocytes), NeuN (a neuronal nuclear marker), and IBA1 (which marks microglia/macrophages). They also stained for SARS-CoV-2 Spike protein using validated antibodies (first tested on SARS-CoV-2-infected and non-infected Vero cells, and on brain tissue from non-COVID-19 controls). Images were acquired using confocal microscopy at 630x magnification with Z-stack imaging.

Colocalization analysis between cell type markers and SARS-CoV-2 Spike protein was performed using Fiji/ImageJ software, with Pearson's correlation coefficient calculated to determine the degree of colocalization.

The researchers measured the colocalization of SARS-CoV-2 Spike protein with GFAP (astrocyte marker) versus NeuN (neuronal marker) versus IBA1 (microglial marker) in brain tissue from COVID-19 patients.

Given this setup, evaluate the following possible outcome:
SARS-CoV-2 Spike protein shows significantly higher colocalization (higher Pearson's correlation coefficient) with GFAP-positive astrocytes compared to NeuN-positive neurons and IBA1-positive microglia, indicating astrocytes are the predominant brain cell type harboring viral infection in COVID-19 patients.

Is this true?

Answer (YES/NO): YES